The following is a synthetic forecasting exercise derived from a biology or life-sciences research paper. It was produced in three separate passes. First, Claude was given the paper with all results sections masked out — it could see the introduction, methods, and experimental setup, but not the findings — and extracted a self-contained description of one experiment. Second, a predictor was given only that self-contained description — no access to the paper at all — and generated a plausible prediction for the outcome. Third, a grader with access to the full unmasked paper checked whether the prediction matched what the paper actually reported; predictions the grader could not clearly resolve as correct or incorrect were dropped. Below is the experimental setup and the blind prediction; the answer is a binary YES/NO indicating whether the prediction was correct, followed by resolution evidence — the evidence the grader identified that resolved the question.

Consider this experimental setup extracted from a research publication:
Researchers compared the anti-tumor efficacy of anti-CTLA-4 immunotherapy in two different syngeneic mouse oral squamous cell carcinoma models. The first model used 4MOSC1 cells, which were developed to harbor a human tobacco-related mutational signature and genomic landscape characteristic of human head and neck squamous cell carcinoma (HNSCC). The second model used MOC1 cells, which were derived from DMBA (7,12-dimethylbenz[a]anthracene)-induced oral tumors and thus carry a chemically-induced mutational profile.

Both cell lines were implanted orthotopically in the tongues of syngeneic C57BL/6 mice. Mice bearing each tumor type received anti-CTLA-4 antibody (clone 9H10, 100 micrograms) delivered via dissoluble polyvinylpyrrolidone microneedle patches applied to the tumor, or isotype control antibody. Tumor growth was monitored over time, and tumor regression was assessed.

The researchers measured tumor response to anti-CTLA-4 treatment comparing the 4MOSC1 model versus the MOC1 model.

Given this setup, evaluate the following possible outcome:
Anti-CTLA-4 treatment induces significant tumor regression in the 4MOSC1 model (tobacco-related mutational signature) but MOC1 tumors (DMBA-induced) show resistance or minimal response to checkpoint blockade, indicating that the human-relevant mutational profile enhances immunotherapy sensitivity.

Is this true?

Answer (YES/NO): NO